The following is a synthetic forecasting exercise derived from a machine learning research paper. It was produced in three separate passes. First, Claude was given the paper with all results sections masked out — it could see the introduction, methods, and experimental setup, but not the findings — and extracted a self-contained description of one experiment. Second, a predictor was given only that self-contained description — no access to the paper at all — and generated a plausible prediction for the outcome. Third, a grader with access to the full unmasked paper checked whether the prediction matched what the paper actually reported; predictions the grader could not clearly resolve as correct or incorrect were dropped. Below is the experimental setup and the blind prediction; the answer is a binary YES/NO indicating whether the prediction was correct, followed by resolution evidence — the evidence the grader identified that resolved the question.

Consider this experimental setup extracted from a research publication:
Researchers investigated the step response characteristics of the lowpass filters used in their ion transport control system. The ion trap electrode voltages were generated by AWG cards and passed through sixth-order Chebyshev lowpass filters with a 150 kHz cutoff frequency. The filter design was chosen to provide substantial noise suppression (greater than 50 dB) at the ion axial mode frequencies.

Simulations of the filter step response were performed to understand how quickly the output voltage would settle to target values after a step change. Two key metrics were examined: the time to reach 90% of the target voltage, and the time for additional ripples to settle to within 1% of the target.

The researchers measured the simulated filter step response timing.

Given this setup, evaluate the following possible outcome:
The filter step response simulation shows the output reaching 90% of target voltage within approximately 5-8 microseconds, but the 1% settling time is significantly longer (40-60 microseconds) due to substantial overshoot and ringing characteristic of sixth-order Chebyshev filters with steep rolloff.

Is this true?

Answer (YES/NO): NO